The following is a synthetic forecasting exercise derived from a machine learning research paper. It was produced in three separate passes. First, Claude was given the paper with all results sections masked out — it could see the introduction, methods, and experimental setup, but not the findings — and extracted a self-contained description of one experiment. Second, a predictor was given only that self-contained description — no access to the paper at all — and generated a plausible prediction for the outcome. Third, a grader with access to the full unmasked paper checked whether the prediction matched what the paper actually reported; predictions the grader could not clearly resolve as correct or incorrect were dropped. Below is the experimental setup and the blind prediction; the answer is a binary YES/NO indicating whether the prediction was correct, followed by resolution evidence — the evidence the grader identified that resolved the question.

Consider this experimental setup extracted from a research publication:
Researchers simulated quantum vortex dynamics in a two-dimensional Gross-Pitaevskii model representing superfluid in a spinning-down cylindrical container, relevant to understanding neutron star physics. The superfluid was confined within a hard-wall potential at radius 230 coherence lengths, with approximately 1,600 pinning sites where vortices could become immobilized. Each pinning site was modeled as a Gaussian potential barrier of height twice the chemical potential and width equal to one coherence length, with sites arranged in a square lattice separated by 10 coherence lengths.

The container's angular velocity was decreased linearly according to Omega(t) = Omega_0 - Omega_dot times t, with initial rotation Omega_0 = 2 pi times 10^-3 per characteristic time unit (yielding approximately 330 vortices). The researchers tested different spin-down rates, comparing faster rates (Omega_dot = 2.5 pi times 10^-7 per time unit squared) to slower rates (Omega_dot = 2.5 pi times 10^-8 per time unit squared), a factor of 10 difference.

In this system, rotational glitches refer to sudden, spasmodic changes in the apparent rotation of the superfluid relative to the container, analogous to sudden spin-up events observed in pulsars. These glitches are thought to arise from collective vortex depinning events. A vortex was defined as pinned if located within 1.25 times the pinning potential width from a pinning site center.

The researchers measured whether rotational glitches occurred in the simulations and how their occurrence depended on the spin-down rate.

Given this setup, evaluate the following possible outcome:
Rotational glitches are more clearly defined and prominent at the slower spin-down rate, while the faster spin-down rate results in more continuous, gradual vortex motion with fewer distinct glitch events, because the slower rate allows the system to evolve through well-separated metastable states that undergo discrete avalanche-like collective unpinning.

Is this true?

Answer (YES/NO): NO